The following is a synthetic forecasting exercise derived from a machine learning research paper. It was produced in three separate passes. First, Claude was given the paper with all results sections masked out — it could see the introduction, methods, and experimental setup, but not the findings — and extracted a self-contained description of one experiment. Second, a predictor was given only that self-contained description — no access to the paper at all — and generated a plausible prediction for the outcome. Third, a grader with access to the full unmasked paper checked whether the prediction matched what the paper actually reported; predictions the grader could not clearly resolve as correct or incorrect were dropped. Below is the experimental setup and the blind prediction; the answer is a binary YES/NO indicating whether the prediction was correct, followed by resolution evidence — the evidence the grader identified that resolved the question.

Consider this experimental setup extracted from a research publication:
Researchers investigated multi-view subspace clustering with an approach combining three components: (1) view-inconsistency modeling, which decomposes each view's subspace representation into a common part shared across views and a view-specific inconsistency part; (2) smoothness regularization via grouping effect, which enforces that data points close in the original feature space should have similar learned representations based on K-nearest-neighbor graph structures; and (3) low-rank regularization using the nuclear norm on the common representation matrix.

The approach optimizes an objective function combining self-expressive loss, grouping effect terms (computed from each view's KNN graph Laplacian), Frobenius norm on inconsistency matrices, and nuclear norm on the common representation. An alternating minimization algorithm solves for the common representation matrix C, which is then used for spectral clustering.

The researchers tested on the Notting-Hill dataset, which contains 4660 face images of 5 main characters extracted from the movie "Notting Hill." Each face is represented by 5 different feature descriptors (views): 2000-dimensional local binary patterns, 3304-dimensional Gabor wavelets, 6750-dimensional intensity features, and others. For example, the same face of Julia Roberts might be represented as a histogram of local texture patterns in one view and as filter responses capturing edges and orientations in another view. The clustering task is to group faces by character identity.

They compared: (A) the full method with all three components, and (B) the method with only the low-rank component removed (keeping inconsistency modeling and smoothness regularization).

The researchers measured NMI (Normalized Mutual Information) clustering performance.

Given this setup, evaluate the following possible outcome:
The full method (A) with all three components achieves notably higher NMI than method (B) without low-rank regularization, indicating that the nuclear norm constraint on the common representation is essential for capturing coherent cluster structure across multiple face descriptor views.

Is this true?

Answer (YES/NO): NO